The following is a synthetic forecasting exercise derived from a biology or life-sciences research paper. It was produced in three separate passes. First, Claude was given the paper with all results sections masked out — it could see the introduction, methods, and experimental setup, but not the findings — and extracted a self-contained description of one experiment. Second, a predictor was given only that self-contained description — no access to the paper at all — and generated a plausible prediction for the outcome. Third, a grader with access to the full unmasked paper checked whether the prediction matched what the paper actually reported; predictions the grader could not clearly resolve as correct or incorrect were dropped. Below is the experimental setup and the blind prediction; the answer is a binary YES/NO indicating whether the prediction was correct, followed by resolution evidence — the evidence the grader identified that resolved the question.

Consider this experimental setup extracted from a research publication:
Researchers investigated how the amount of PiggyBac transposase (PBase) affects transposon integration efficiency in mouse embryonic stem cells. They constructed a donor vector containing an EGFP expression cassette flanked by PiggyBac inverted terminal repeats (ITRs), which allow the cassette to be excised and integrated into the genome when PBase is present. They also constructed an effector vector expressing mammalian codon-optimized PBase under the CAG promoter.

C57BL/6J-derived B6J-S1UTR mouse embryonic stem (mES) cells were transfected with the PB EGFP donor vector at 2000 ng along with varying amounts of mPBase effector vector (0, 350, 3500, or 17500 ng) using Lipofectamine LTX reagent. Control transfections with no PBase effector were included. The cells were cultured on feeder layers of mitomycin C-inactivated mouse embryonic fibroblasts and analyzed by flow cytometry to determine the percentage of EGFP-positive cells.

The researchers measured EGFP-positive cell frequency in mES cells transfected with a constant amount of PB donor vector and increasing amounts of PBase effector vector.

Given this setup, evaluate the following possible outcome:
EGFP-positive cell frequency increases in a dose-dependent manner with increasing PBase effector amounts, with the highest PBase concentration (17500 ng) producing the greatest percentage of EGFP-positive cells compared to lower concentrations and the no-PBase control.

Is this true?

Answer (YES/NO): NO